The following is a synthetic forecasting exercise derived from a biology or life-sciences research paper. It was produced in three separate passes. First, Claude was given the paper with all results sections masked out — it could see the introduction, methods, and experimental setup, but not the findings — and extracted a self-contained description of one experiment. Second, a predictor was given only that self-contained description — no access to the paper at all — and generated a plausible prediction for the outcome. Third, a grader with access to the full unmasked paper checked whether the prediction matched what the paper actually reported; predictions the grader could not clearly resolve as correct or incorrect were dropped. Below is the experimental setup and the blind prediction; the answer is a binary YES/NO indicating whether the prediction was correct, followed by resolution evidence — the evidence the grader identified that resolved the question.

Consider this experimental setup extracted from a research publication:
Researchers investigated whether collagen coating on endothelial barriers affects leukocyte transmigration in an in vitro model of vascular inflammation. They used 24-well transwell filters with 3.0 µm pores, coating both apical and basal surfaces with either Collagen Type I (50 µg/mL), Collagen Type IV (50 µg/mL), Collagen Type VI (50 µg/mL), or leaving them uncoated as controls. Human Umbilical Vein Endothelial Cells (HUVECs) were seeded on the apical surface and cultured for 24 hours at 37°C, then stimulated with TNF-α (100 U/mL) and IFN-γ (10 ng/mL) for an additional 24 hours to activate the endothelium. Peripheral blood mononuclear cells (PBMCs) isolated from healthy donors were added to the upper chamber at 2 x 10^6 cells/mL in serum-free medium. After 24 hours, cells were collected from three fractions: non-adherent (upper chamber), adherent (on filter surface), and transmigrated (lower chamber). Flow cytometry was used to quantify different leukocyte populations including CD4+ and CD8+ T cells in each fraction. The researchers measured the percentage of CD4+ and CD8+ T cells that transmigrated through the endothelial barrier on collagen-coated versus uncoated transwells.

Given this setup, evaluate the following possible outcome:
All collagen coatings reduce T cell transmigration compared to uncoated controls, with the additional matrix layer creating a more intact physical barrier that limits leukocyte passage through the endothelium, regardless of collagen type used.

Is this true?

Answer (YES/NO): NO